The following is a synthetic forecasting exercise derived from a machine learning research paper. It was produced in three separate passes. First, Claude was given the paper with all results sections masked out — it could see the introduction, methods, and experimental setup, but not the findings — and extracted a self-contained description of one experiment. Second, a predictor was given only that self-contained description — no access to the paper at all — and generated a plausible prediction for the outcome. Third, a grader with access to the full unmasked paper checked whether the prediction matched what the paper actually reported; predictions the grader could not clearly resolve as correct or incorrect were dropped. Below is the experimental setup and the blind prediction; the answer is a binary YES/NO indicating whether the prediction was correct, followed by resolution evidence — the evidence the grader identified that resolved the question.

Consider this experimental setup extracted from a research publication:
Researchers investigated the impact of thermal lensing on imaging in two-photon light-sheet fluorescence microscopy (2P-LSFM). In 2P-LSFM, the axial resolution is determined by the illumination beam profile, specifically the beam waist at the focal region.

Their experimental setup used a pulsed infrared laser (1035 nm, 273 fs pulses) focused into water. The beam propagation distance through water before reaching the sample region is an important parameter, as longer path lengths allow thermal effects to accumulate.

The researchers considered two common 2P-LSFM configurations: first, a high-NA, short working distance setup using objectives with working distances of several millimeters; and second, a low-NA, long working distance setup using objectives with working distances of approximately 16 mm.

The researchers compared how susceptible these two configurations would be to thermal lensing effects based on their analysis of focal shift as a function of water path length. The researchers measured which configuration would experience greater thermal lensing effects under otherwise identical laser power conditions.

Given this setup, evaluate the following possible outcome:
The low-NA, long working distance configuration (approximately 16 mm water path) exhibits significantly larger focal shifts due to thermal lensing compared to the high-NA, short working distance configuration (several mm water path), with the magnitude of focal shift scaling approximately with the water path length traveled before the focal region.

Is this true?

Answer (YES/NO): YES